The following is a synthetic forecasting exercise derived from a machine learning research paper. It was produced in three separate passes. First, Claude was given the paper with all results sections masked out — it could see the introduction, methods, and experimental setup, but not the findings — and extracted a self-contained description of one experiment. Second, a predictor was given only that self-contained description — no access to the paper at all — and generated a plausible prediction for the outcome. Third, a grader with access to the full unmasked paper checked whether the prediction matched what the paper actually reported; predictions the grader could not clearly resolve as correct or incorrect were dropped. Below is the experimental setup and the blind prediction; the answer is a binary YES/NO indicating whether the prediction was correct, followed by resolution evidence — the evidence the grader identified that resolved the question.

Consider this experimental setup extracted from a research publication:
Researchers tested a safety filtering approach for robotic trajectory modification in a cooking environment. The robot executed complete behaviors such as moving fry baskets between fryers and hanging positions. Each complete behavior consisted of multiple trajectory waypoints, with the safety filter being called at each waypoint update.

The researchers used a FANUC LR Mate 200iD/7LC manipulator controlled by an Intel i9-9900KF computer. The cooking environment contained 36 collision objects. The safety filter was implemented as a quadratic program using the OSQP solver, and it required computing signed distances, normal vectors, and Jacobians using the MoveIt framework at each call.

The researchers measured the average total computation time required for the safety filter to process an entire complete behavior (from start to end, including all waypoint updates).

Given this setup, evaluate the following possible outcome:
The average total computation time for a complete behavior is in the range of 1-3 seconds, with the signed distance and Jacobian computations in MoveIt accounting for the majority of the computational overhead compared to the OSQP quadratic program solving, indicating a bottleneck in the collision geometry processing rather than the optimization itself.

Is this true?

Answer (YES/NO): NO